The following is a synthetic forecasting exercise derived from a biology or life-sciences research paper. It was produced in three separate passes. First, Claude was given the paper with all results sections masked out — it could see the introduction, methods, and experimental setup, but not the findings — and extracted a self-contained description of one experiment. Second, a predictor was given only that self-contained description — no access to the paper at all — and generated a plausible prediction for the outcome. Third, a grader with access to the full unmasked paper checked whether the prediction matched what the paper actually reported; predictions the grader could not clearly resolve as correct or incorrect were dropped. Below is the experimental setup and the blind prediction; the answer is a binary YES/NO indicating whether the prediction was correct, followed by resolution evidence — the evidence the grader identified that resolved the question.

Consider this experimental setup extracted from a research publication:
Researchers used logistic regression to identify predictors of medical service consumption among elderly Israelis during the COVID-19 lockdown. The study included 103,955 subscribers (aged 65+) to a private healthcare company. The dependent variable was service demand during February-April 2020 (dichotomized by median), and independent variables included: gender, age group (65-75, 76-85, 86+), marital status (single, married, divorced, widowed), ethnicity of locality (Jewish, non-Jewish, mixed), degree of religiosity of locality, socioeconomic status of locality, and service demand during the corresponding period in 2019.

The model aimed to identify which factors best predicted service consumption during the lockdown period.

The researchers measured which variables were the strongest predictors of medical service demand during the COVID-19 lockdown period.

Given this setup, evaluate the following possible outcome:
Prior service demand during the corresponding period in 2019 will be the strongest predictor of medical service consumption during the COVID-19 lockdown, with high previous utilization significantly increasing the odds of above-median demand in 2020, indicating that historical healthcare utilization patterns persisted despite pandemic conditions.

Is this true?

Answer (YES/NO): YES